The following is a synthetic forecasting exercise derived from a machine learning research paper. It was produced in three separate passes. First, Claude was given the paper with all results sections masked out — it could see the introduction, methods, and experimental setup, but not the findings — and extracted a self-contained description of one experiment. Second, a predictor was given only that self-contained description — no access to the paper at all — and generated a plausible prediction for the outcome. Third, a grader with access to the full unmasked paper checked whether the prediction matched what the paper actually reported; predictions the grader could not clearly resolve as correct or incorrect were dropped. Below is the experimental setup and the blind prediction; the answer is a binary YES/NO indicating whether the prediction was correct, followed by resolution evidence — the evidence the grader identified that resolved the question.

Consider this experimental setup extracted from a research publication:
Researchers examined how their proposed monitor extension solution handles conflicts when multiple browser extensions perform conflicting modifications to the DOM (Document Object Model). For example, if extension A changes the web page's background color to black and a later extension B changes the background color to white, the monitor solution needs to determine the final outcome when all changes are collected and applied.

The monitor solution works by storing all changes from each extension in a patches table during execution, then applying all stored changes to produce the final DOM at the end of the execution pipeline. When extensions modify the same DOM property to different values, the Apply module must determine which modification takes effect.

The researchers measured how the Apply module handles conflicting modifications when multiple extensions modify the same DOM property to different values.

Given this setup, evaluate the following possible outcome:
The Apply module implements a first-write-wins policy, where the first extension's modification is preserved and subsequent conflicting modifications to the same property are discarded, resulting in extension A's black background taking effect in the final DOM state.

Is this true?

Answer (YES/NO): NO